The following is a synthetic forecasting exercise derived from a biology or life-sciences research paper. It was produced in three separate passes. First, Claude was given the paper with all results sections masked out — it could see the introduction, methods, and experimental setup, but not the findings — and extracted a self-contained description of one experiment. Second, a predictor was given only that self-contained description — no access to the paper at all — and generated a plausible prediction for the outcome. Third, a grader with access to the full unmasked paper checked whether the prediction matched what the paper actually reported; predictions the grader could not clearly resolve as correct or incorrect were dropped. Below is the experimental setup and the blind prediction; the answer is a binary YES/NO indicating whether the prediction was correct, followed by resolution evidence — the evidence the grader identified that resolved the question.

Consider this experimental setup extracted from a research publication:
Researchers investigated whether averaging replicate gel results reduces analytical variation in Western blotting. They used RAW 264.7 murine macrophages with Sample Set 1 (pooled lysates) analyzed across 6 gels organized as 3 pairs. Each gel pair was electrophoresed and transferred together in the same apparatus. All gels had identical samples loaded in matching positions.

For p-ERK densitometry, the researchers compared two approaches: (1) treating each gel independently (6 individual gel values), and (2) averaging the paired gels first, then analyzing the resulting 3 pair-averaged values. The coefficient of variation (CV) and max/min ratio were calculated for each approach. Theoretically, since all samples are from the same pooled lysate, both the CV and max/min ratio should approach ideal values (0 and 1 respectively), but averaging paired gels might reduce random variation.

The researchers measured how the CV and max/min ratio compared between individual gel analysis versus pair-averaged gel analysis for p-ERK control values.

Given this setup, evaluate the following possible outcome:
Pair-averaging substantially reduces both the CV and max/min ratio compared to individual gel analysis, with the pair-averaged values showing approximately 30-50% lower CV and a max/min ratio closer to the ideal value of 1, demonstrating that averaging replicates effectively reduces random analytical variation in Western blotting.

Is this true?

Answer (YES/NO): NO